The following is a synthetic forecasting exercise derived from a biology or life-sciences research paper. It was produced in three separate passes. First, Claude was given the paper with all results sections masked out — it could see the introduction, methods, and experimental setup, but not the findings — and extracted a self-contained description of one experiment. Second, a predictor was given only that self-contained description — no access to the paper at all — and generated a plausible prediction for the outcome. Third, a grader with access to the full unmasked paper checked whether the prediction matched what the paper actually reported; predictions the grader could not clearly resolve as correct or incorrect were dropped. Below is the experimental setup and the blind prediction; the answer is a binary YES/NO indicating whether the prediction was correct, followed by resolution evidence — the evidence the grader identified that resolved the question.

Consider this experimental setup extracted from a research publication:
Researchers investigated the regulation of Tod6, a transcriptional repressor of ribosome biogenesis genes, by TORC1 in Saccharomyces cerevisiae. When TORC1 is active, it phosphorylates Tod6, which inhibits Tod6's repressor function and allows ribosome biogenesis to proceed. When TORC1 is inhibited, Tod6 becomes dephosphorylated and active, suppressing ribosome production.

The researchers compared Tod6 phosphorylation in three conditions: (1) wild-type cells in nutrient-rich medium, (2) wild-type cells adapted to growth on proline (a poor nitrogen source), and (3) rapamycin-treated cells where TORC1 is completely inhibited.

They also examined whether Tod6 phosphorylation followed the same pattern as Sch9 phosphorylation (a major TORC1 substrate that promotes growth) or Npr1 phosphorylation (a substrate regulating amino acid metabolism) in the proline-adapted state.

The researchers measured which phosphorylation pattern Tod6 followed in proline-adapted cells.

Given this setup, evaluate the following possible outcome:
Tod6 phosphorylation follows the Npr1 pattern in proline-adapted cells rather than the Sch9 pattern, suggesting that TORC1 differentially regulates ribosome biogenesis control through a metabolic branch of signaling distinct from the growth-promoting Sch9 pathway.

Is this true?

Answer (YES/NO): NO